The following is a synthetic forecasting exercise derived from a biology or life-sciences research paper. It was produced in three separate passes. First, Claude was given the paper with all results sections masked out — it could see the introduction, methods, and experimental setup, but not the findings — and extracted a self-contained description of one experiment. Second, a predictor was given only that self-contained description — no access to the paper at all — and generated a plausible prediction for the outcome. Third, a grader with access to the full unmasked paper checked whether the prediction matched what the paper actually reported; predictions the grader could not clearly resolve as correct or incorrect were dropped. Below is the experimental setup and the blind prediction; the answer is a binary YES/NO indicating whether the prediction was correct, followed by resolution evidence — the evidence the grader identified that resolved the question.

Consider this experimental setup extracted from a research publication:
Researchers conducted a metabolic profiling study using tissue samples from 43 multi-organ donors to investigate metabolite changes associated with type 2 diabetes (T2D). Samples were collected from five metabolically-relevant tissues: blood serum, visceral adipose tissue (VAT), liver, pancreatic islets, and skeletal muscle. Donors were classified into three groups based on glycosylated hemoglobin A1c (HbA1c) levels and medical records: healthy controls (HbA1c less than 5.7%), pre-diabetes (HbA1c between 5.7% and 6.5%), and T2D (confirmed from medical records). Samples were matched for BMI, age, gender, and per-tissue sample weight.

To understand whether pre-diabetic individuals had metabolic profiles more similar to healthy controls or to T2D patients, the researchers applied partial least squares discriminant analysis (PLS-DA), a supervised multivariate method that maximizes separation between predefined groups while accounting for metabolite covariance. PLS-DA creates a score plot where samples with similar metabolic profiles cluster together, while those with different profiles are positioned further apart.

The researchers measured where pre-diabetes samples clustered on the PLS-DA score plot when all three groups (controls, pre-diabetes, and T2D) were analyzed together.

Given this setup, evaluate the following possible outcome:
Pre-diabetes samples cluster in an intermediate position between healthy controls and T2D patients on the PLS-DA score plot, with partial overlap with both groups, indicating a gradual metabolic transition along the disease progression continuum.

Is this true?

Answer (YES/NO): NO